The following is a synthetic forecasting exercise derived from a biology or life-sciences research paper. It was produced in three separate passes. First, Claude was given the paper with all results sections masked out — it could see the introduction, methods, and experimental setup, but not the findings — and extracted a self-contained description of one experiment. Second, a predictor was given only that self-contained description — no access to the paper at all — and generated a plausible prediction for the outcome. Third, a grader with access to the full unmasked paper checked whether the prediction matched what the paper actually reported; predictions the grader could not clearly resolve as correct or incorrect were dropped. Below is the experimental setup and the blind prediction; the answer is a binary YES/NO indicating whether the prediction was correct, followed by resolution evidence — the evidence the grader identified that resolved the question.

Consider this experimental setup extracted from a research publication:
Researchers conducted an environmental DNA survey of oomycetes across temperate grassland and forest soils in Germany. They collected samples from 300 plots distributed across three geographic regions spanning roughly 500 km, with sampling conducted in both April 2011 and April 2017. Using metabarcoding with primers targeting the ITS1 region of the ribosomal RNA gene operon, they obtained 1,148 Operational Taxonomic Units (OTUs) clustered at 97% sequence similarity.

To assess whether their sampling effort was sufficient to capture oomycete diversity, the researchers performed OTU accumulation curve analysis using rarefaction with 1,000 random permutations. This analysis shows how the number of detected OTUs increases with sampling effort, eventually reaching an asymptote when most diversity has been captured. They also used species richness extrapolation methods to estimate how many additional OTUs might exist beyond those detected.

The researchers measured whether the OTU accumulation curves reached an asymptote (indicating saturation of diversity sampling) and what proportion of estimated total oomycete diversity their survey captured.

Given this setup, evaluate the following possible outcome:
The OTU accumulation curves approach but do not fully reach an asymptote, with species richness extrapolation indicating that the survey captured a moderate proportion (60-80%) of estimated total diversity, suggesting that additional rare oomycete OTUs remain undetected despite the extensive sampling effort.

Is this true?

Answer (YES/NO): NO